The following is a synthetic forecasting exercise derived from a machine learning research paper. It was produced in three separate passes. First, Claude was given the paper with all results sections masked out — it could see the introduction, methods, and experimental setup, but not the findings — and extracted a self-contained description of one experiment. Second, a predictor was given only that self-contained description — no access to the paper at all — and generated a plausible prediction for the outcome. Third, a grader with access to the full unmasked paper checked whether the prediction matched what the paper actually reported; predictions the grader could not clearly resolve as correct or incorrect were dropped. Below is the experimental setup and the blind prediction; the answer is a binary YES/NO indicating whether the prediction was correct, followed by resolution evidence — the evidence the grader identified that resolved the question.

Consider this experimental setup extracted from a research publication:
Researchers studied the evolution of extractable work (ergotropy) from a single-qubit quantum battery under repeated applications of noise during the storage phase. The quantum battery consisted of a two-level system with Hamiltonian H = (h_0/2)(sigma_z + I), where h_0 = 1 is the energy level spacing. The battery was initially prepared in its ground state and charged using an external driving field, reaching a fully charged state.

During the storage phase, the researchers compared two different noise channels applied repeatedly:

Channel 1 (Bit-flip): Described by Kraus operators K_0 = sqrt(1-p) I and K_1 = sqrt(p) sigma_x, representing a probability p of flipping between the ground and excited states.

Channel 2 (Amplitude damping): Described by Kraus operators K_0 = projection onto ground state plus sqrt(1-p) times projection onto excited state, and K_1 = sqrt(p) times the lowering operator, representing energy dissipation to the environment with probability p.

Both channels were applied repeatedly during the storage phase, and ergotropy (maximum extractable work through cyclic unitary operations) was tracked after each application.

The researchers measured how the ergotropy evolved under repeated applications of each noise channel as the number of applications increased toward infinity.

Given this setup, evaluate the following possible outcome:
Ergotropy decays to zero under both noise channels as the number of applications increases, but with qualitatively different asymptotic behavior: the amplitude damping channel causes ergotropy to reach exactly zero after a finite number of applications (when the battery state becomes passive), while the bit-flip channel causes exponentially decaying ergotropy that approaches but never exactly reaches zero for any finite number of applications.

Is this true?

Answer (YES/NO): NO